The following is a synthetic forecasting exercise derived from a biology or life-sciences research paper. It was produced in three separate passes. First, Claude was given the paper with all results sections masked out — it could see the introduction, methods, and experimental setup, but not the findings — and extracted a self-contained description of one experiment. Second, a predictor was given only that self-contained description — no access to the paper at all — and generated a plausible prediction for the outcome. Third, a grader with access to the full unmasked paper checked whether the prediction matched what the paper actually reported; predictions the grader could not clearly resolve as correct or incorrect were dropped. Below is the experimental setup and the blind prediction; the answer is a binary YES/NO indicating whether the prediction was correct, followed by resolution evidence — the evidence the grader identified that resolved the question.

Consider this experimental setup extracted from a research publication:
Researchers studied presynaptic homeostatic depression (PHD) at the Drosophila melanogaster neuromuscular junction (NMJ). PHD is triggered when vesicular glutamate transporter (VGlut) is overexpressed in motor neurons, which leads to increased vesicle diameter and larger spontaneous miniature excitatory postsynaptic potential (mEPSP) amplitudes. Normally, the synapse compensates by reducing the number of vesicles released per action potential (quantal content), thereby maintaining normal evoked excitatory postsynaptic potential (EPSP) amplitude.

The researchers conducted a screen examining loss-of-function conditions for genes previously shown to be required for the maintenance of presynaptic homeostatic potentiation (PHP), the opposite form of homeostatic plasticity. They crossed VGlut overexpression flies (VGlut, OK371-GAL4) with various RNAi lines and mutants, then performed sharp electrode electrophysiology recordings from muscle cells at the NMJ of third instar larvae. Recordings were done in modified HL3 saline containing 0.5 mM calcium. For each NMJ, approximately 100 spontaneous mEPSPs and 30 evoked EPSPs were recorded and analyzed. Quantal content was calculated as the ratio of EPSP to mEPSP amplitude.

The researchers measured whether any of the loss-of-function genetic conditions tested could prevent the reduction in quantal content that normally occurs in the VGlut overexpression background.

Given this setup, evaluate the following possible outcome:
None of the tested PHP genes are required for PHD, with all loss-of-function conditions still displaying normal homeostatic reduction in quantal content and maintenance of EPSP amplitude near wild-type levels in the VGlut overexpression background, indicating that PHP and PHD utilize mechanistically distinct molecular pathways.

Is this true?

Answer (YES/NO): NO